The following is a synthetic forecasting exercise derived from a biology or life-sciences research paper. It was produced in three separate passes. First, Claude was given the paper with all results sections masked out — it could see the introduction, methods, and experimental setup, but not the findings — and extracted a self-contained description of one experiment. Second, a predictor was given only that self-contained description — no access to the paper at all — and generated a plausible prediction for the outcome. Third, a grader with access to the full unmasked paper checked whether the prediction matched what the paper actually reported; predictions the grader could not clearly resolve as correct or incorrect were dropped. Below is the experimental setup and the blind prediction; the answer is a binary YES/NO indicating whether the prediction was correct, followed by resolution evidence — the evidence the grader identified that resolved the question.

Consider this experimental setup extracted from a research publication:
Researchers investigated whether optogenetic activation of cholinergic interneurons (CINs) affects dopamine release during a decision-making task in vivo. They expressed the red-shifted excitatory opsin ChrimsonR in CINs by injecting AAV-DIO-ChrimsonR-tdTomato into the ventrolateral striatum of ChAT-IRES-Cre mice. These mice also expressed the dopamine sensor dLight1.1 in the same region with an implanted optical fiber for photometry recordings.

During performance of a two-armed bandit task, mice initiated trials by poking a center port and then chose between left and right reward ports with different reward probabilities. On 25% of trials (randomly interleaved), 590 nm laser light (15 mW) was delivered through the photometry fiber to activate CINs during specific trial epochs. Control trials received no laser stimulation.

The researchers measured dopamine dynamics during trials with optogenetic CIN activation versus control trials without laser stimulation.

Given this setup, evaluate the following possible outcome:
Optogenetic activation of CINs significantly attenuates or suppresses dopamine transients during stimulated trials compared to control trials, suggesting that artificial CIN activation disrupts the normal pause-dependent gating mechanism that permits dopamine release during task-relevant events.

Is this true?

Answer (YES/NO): NO